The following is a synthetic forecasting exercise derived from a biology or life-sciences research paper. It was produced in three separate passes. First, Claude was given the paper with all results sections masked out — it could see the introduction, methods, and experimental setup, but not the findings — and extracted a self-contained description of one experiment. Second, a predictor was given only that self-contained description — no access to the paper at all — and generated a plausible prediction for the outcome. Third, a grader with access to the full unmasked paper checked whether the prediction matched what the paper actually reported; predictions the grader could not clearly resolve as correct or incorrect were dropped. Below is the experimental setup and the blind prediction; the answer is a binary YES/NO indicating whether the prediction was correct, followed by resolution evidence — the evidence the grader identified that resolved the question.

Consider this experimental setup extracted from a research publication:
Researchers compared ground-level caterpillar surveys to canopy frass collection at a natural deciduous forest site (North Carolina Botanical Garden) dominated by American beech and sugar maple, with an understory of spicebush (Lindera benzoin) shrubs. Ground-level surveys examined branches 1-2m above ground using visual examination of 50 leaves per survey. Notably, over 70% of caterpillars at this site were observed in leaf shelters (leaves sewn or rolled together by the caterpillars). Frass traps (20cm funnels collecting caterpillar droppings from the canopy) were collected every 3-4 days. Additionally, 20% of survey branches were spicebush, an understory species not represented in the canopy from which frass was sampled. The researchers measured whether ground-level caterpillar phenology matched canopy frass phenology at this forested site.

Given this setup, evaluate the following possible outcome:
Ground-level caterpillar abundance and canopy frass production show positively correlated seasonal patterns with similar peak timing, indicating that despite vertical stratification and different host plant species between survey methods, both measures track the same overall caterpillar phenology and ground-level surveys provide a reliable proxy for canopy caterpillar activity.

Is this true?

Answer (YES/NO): NO